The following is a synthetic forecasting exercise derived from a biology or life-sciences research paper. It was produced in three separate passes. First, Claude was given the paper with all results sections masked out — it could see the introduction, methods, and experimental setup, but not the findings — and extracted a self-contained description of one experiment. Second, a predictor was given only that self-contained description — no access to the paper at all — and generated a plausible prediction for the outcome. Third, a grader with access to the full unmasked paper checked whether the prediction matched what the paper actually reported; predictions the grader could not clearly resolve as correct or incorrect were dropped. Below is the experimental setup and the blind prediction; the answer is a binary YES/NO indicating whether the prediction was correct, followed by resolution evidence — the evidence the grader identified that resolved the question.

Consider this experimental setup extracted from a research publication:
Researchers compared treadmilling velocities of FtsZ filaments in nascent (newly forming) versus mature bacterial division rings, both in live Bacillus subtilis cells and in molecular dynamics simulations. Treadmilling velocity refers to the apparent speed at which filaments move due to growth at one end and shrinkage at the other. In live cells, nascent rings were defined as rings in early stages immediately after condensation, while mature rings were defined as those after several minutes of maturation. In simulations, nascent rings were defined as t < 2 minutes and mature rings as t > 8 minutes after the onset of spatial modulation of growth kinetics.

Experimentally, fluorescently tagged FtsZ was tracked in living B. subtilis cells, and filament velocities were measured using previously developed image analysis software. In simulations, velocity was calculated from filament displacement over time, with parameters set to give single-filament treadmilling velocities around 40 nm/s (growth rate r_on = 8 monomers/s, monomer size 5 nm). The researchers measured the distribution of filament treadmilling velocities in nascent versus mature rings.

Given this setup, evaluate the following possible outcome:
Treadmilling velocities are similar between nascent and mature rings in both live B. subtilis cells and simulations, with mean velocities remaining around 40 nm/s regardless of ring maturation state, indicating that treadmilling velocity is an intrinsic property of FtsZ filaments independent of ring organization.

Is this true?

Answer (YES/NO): NO